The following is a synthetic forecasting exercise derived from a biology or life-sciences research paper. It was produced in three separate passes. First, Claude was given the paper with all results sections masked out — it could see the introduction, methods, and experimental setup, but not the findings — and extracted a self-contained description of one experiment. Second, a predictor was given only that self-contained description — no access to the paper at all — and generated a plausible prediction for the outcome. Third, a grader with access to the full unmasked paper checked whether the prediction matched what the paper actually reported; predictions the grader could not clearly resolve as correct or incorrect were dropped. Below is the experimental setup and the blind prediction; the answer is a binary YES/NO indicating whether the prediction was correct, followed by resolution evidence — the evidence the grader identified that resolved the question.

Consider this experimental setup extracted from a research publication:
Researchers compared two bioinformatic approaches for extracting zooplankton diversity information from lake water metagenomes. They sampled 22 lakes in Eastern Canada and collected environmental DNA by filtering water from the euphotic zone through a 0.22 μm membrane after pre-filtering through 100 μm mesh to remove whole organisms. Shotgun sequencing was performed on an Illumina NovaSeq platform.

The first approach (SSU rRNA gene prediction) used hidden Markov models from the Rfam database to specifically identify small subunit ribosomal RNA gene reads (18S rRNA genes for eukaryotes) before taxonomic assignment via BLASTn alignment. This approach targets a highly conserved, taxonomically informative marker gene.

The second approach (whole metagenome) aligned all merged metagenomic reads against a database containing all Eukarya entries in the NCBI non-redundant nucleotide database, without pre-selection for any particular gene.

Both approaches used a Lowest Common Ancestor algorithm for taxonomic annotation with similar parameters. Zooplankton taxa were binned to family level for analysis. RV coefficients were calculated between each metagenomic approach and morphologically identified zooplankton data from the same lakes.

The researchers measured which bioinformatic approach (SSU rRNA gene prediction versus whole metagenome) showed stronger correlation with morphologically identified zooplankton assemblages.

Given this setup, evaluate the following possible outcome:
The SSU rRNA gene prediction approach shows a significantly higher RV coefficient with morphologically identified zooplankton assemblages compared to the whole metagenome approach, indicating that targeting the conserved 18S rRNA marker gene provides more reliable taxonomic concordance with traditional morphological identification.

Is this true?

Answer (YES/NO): NO